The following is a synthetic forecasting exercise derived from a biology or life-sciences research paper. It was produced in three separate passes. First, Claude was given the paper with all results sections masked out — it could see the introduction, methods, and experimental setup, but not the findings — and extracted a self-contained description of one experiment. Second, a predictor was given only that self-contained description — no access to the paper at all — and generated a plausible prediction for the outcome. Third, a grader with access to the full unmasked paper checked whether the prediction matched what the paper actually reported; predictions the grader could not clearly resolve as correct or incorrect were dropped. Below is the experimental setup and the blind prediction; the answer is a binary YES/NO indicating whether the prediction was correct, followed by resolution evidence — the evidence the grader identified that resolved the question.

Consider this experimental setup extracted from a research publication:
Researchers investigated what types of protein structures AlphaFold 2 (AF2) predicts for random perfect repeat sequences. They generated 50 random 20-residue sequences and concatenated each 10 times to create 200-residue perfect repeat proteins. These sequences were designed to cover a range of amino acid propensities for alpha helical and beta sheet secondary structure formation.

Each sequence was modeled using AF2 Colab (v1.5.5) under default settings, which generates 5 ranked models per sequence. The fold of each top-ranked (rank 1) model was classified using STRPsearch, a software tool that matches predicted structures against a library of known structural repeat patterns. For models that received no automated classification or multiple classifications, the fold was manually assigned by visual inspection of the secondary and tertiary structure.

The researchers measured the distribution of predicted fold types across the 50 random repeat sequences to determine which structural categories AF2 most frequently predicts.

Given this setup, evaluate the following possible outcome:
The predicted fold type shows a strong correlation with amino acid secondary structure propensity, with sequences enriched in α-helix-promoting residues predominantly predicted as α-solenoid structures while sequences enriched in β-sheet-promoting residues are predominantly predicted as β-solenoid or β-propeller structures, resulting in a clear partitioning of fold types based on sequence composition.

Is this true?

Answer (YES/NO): NO